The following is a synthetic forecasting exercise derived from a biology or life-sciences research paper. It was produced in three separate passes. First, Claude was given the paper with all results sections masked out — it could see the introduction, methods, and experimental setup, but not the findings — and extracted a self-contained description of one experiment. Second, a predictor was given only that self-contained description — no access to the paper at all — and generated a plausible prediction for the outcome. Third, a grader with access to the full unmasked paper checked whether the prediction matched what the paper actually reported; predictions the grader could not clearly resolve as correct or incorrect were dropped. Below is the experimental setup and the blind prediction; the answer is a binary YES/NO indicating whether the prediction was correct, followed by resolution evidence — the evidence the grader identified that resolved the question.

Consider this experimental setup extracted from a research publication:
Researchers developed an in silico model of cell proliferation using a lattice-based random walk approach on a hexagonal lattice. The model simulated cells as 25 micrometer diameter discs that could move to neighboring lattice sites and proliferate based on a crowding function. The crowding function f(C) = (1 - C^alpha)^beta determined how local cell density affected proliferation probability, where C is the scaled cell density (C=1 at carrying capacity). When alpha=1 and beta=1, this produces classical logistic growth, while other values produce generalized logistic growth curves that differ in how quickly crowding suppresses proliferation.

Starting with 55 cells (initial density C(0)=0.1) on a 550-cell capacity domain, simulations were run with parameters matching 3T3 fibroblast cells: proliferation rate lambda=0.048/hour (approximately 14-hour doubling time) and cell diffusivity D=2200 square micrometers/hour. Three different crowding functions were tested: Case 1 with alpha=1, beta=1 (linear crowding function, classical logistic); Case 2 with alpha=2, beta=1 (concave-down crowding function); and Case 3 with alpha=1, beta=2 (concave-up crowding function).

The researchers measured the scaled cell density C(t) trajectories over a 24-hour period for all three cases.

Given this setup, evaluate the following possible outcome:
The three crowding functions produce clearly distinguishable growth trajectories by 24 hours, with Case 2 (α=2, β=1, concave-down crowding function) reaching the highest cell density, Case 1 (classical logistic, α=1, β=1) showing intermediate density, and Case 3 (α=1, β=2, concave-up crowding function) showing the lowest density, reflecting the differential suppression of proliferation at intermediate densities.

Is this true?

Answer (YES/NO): NO